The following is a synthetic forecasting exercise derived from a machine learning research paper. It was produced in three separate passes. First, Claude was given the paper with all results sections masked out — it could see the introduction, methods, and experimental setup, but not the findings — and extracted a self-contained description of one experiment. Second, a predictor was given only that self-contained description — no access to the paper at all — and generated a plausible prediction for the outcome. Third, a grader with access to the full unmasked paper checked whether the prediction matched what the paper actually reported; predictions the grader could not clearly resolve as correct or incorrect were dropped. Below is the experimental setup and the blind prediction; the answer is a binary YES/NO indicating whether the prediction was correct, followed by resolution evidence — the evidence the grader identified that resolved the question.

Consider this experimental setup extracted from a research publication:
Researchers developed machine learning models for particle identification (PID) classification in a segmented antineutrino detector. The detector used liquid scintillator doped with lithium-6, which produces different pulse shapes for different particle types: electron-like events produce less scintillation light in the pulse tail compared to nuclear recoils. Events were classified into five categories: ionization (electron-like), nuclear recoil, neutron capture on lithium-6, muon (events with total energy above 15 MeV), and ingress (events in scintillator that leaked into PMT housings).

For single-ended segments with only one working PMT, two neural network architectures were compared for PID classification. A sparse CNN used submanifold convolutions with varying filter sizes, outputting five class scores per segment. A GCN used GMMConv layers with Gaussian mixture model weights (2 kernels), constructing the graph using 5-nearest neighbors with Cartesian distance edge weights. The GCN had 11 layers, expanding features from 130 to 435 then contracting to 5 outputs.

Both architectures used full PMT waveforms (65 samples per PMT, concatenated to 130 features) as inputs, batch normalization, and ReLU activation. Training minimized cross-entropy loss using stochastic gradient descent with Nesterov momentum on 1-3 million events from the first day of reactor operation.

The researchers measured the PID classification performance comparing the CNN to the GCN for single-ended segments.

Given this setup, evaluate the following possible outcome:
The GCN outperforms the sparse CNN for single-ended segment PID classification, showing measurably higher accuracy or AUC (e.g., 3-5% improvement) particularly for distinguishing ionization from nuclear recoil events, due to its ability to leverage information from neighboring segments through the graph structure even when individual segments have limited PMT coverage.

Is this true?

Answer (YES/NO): YES